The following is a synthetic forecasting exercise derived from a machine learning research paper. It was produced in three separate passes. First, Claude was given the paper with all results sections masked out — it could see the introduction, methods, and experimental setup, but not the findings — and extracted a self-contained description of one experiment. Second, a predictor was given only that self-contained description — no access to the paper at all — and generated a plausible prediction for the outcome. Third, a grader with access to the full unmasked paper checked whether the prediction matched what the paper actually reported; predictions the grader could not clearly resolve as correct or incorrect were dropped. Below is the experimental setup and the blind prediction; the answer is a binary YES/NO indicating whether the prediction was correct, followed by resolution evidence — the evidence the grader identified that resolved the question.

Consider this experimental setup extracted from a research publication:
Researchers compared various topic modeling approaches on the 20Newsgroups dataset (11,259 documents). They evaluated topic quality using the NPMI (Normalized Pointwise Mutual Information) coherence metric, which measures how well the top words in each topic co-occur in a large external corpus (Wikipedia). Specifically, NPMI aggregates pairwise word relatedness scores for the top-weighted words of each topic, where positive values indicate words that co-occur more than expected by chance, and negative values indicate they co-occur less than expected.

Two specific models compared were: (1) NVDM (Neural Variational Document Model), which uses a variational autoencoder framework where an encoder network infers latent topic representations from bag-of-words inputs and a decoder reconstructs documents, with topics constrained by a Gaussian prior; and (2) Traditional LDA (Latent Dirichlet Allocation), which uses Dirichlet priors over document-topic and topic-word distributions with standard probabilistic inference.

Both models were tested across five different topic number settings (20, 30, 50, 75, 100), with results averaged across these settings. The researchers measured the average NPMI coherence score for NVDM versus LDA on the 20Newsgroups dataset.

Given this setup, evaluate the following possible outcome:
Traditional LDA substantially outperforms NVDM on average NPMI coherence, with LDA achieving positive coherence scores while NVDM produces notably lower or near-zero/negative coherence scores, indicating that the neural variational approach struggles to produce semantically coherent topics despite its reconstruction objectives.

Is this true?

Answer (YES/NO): YES